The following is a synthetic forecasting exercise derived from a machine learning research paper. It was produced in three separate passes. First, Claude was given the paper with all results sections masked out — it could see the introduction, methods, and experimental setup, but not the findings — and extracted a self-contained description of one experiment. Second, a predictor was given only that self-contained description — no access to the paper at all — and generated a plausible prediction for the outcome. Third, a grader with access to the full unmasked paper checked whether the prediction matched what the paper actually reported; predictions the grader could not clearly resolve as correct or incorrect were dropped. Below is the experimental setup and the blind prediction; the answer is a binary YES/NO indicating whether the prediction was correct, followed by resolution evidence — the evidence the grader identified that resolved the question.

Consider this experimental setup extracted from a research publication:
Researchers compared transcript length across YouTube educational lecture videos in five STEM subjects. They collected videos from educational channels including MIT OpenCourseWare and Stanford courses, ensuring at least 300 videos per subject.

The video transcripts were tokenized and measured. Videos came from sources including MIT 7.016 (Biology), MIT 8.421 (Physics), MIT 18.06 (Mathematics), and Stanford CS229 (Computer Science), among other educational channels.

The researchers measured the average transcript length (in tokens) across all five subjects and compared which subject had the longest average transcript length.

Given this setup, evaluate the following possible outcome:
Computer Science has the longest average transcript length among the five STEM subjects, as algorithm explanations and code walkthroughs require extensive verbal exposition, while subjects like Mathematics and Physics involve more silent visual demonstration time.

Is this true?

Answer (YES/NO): NO